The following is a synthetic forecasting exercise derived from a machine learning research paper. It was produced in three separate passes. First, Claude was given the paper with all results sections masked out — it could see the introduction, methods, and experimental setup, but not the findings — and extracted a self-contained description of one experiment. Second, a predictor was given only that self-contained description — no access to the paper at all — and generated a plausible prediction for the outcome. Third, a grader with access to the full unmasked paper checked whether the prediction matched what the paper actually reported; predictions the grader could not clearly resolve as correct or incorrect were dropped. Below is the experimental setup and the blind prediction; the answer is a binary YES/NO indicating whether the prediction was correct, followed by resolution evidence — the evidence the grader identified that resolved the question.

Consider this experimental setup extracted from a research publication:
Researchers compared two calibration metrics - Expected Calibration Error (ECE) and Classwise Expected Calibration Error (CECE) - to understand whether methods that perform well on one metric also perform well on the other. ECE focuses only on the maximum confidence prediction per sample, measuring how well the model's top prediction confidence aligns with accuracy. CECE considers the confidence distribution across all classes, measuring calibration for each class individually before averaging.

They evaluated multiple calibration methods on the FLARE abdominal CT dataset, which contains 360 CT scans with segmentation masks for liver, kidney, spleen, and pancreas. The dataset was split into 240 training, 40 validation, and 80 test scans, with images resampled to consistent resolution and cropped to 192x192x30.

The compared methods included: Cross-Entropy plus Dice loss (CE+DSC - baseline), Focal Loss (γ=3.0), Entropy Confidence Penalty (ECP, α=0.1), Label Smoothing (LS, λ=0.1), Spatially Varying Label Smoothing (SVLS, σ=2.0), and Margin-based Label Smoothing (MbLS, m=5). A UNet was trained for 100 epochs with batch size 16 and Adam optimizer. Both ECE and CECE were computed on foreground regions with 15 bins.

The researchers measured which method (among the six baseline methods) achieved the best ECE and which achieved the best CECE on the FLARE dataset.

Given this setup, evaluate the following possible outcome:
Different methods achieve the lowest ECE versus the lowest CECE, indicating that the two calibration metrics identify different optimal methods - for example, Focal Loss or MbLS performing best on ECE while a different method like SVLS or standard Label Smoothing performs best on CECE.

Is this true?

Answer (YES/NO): NO